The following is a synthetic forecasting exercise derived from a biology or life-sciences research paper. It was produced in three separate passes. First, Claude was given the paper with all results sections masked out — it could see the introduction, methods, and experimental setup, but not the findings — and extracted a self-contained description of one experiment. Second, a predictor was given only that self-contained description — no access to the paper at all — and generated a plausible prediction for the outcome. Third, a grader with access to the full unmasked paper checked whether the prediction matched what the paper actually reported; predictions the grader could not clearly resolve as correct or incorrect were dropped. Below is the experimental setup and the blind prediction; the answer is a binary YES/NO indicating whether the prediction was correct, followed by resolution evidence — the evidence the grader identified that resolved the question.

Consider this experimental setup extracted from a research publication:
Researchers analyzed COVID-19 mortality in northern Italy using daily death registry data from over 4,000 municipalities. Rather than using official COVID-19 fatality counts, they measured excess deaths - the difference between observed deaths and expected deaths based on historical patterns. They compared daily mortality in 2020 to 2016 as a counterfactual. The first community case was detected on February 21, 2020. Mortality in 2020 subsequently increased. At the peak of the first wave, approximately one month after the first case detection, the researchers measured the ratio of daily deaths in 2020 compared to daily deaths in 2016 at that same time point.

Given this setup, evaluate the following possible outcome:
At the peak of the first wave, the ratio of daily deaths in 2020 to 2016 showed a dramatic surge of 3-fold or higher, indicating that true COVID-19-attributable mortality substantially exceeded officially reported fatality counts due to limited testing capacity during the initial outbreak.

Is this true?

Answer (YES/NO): NO